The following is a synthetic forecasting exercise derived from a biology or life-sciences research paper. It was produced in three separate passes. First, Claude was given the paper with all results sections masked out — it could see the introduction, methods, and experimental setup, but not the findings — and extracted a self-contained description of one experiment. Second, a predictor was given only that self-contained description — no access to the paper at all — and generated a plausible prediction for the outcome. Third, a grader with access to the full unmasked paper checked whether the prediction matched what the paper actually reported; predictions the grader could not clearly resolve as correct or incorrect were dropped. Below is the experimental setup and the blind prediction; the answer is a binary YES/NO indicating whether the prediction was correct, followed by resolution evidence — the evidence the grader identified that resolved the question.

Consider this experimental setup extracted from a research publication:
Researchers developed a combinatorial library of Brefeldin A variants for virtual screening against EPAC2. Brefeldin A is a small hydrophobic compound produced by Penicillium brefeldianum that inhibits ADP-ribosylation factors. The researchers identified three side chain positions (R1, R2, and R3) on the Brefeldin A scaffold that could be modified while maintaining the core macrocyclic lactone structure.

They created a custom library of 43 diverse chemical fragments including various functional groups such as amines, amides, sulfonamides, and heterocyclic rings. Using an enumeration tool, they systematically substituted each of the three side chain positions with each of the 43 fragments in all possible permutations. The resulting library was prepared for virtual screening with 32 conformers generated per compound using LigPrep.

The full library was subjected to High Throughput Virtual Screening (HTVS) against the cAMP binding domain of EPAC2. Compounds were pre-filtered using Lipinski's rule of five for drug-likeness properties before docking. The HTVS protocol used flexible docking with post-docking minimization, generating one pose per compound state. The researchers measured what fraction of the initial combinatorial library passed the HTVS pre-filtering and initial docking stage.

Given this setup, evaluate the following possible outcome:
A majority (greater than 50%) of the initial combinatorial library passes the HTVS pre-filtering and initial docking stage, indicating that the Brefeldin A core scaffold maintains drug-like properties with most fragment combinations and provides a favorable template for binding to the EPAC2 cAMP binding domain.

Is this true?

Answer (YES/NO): YES